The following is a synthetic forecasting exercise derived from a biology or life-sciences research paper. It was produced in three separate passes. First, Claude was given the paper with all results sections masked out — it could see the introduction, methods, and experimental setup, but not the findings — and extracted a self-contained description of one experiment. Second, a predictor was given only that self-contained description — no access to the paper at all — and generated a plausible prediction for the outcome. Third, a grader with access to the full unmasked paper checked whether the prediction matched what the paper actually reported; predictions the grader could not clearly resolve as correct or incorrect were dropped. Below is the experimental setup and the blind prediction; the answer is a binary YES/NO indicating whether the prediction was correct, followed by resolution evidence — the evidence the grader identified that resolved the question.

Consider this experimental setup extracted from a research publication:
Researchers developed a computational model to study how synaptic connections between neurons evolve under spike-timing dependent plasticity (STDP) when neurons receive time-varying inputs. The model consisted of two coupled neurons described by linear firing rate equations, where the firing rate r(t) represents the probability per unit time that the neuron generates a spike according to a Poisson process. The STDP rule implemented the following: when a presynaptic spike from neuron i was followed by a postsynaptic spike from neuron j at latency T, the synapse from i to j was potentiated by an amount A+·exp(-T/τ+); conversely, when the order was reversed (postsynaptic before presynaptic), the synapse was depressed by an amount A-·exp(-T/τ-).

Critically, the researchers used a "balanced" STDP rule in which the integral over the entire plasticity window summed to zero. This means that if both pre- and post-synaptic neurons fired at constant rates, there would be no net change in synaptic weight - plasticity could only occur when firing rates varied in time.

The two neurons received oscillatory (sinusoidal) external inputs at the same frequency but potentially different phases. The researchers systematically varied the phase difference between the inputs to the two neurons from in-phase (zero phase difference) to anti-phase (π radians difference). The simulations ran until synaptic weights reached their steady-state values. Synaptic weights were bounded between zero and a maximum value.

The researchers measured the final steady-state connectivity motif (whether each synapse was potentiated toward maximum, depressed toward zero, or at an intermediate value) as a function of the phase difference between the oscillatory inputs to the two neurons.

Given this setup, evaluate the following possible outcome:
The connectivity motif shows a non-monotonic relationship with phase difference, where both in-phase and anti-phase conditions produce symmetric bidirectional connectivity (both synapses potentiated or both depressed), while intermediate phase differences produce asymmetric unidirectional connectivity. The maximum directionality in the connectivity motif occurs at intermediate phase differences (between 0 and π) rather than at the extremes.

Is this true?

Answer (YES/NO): YES